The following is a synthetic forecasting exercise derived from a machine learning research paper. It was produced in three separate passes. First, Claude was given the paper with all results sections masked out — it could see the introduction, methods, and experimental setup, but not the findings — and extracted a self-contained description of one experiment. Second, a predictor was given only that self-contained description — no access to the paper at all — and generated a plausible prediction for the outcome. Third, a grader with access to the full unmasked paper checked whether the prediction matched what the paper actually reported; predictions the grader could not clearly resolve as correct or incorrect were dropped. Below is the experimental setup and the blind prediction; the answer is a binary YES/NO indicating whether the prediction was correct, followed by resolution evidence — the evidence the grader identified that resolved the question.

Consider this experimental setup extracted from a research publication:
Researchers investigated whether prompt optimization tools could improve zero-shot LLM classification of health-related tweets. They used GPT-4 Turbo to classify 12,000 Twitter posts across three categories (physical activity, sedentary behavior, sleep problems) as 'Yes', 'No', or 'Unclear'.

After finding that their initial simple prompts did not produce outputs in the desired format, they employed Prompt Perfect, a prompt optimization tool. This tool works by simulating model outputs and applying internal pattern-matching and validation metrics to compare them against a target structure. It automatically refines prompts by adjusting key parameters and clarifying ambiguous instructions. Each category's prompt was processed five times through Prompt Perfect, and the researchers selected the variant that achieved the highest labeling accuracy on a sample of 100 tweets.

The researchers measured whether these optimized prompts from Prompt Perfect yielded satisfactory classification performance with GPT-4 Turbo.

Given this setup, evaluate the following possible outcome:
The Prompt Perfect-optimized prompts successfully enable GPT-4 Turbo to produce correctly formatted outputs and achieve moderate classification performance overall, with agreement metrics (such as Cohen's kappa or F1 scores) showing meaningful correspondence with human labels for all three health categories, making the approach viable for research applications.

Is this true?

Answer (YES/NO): NO